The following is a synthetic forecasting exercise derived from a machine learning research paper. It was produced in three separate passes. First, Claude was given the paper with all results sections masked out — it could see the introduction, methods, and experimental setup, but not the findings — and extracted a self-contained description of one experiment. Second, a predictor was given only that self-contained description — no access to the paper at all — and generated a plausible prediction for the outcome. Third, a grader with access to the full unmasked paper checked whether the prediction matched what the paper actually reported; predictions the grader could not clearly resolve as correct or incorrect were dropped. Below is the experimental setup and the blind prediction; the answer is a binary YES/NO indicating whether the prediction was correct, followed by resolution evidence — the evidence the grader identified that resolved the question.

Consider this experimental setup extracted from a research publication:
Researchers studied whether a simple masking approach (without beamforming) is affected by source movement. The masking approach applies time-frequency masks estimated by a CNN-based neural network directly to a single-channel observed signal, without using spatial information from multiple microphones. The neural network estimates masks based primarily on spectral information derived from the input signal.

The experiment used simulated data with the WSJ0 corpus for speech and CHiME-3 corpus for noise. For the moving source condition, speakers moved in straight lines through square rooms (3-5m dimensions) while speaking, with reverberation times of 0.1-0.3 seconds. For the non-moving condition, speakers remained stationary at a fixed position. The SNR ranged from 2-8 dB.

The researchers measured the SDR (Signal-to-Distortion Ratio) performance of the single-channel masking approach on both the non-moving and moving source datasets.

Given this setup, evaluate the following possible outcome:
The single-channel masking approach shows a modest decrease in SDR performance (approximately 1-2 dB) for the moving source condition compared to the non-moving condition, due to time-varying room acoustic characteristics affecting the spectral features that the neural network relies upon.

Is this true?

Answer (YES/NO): NO